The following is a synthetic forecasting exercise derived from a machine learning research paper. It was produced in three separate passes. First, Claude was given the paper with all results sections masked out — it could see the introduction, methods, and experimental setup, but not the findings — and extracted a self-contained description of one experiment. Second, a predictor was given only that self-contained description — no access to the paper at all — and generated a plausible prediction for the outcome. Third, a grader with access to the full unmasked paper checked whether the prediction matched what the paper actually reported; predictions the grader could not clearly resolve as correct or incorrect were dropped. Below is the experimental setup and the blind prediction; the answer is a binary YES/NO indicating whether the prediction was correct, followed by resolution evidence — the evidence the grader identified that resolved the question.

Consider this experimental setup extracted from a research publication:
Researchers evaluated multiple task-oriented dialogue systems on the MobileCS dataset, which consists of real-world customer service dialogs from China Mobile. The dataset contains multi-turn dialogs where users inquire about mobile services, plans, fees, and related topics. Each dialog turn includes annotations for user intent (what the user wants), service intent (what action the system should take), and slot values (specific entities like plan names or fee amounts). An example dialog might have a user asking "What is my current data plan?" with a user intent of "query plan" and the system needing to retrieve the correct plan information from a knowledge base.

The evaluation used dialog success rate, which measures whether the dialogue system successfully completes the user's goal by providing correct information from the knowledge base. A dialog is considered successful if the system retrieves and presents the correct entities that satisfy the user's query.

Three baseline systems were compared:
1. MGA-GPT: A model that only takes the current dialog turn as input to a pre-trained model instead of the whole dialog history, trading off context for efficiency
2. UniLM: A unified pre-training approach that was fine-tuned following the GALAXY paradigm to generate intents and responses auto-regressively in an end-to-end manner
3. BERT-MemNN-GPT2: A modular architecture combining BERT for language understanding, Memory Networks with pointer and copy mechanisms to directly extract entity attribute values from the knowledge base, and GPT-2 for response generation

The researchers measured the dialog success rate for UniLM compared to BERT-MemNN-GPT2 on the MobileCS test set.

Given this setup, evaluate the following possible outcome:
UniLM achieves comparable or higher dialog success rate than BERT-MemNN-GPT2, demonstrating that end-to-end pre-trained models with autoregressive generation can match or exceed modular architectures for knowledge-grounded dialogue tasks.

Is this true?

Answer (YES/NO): NO